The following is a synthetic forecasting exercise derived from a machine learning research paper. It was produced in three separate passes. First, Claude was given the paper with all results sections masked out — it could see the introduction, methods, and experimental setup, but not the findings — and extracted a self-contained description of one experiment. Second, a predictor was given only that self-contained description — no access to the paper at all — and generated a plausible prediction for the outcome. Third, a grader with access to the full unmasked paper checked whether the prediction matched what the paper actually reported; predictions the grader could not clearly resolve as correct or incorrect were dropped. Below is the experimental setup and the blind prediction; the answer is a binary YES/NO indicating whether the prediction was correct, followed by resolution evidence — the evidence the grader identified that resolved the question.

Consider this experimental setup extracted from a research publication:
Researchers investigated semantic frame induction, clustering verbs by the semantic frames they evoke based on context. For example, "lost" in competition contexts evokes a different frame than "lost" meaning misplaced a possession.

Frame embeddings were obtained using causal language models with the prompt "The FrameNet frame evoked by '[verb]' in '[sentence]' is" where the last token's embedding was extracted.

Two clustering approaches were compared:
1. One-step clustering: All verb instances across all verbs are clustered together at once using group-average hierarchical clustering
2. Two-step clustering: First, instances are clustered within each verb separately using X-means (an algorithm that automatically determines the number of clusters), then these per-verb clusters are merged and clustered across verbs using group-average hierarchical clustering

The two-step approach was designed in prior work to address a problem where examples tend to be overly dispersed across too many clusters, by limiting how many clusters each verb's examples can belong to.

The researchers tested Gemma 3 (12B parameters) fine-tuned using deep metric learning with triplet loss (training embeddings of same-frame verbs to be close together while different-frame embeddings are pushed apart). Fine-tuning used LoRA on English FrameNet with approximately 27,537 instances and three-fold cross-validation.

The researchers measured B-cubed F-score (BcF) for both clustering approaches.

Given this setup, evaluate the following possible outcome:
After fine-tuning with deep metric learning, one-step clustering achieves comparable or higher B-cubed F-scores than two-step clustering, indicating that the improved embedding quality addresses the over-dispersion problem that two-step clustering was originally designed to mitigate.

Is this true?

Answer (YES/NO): YES